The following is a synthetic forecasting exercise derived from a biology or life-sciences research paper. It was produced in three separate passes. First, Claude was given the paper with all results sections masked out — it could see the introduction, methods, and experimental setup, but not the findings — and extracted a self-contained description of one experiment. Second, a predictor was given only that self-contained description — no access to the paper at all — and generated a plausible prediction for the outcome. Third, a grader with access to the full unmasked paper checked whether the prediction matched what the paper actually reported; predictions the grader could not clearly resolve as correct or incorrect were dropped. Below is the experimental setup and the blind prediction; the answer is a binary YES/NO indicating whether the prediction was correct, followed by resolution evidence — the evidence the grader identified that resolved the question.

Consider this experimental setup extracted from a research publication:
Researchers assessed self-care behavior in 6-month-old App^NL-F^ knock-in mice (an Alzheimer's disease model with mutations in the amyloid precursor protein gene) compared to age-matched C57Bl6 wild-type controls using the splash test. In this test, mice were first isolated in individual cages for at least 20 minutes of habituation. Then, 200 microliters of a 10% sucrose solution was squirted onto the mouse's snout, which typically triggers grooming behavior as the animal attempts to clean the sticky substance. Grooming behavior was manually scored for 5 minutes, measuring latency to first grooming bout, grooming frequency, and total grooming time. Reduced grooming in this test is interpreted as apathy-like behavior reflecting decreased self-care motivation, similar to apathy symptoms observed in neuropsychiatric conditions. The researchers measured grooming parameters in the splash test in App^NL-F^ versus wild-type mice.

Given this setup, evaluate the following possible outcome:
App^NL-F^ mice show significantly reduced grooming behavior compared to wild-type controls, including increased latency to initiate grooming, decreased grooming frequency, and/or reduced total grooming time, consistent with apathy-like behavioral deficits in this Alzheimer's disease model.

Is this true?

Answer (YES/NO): NO